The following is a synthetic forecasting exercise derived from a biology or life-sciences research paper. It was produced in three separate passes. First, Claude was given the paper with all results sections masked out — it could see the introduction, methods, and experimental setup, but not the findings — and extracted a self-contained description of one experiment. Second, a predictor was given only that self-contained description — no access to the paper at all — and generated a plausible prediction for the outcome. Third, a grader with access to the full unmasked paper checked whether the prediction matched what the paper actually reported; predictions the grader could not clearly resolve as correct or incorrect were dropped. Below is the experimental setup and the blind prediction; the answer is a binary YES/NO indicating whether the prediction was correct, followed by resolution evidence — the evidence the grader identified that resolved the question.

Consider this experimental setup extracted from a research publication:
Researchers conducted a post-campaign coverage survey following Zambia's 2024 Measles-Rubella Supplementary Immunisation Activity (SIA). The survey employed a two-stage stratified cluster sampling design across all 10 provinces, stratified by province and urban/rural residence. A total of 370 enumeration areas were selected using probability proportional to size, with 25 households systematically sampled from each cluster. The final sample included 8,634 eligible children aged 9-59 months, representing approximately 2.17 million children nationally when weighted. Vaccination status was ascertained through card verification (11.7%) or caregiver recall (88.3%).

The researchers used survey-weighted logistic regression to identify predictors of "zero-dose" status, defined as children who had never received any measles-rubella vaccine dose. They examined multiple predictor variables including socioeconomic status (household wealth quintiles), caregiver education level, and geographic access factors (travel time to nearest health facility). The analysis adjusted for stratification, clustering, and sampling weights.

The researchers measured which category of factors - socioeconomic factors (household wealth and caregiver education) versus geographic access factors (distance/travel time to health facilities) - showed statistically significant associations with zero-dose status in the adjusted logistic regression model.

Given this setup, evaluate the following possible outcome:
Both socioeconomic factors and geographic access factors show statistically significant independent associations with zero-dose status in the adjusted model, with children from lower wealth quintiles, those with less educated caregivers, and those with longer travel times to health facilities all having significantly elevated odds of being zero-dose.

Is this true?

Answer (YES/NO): NO